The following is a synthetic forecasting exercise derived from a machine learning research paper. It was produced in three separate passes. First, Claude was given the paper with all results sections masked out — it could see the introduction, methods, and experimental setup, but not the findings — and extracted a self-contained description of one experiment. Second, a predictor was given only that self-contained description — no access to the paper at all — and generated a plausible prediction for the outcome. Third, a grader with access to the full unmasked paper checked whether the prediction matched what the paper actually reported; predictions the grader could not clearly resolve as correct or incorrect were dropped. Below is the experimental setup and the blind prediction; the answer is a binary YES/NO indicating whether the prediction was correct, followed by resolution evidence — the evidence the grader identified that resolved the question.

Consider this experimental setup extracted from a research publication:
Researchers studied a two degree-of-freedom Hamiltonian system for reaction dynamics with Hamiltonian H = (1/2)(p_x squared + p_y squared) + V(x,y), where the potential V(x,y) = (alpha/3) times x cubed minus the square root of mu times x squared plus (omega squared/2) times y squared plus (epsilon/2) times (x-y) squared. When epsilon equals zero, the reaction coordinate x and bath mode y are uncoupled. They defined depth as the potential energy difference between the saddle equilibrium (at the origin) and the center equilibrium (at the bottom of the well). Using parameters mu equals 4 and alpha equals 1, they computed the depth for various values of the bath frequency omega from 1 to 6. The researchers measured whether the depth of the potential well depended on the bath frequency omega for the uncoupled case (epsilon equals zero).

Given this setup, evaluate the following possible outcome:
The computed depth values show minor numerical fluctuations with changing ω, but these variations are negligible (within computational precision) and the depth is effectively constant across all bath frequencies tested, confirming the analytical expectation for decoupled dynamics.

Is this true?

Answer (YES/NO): NO